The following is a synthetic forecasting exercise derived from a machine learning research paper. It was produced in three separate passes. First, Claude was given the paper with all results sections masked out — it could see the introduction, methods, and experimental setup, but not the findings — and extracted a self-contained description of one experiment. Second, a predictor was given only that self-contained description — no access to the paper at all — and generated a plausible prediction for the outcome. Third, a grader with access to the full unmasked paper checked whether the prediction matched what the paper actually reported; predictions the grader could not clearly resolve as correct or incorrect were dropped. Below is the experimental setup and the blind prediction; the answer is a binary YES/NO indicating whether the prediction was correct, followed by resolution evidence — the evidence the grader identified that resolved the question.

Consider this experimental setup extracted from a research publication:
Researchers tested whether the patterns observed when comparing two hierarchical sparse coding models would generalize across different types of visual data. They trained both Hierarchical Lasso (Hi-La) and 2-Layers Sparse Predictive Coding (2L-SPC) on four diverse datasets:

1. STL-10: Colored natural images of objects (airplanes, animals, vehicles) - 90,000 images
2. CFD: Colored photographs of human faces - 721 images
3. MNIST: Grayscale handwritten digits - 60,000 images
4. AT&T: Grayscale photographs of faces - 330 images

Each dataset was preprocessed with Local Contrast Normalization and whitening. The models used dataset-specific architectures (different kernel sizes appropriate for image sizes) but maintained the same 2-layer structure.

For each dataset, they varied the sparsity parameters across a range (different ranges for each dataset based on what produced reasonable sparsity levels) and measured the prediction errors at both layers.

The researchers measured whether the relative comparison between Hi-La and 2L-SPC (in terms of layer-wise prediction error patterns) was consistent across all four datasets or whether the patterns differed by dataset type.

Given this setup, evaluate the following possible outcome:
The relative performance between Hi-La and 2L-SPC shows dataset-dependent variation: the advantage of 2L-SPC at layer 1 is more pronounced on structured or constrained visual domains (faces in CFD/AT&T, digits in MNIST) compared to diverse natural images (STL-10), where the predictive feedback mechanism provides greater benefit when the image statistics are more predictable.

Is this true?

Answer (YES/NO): NO